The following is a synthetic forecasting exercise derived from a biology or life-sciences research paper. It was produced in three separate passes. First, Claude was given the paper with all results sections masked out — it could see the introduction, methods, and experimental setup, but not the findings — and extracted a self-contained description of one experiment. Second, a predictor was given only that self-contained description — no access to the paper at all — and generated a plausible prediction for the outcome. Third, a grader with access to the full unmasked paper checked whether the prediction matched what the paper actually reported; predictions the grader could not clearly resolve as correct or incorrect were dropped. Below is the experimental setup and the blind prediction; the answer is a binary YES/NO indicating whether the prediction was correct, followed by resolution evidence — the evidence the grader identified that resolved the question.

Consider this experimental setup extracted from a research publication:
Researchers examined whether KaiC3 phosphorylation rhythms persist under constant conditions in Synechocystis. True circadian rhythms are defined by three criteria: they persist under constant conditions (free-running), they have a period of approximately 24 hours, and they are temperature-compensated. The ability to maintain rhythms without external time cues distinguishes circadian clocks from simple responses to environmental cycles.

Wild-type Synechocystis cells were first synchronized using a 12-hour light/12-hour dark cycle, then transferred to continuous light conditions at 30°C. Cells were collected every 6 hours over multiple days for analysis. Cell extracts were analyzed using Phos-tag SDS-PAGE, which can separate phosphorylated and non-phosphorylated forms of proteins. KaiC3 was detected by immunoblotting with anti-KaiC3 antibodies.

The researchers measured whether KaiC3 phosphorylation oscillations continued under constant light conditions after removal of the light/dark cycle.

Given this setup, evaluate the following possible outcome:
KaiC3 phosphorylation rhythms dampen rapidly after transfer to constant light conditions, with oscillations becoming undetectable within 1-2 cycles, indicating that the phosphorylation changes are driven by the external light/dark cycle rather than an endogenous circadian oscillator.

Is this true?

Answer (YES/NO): NO